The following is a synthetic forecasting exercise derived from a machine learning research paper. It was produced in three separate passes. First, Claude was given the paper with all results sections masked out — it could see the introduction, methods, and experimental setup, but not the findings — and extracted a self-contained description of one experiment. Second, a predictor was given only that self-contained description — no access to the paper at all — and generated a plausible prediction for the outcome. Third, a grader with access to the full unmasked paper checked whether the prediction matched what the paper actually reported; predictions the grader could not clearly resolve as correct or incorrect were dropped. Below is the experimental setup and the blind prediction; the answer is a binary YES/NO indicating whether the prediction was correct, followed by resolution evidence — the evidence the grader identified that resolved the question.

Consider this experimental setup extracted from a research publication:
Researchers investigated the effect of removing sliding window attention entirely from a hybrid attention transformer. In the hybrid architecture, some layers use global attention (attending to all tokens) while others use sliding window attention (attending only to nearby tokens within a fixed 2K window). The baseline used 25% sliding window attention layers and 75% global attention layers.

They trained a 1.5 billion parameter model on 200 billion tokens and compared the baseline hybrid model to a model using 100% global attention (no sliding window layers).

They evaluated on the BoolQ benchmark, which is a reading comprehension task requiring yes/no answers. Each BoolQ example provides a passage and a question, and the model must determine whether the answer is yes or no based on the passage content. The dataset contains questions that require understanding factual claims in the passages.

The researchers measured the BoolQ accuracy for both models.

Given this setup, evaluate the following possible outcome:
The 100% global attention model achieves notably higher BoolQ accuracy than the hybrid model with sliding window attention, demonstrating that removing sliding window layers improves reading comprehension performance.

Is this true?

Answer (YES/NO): NO